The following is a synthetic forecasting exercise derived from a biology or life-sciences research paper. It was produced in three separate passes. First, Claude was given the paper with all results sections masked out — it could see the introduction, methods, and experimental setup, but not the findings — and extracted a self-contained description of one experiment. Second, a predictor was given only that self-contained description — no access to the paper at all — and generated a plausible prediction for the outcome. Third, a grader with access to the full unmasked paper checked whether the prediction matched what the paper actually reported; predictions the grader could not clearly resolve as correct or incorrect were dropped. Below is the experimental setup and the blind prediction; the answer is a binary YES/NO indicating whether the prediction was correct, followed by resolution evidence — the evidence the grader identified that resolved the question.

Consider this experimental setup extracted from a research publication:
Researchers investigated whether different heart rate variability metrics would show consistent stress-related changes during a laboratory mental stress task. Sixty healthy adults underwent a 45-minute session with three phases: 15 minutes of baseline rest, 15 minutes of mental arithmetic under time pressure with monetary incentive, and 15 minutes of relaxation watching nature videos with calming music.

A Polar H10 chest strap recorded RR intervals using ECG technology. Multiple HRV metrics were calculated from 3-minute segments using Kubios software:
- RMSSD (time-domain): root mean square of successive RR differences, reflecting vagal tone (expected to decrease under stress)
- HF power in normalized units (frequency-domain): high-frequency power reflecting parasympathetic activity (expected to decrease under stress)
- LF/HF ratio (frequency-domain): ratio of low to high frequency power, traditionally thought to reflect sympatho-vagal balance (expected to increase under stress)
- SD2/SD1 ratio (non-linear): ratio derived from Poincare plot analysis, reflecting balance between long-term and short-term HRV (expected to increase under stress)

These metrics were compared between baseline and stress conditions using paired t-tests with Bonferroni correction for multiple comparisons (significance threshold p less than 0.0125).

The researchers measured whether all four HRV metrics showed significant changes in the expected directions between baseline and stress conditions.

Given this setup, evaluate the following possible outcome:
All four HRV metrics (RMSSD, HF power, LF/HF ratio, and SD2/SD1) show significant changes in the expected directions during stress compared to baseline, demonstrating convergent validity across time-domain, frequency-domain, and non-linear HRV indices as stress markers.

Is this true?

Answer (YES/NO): NO